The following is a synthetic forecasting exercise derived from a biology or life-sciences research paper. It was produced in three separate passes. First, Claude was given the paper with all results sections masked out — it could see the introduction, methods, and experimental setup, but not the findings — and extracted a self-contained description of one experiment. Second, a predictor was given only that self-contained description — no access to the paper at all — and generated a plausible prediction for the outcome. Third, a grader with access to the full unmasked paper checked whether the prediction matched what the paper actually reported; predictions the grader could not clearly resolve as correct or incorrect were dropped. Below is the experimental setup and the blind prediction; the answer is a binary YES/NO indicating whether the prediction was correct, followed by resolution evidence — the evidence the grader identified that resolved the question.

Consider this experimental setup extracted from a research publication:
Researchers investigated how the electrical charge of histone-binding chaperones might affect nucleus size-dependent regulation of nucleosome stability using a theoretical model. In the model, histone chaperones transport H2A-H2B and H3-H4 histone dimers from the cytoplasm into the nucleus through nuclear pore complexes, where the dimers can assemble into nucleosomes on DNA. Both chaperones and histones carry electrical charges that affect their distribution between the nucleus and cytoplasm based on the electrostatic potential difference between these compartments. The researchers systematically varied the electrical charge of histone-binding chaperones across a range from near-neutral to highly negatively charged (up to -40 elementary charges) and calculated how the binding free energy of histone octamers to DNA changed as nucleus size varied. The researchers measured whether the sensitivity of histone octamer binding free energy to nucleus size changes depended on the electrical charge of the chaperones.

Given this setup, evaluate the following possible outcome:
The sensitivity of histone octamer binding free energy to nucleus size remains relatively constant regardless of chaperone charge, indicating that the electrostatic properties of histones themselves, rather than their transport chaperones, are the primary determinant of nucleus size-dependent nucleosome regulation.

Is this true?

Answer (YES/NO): NO